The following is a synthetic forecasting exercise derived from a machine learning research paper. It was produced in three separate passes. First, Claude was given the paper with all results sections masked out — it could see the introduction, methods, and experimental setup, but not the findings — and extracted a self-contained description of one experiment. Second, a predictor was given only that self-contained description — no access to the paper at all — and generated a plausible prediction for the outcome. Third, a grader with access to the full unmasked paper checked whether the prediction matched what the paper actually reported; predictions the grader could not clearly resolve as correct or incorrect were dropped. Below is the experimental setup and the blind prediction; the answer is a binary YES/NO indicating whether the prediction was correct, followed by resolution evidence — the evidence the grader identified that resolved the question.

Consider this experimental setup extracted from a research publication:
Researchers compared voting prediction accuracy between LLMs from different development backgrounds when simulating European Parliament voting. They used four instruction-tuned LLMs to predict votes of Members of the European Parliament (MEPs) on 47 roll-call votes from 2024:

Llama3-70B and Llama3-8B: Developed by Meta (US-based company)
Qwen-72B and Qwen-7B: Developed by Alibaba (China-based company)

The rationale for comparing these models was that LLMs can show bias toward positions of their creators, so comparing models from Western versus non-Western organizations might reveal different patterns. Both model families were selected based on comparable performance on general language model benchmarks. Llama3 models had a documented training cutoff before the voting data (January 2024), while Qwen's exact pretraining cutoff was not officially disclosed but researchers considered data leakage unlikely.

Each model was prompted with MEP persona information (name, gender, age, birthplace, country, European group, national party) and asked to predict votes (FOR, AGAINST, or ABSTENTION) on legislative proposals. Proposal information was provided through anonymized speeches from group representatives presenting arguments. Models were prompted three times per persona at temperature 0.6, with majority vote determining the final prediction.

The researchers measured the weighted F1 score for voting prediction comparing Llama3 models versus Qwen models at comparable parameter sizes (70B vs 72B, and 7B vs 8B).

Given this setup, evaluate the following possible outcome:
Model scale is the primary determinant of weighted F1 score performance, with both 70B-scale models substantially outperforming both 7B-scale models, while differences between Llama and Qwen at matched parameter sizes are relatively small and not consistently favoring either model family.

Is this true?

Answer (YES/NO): NO